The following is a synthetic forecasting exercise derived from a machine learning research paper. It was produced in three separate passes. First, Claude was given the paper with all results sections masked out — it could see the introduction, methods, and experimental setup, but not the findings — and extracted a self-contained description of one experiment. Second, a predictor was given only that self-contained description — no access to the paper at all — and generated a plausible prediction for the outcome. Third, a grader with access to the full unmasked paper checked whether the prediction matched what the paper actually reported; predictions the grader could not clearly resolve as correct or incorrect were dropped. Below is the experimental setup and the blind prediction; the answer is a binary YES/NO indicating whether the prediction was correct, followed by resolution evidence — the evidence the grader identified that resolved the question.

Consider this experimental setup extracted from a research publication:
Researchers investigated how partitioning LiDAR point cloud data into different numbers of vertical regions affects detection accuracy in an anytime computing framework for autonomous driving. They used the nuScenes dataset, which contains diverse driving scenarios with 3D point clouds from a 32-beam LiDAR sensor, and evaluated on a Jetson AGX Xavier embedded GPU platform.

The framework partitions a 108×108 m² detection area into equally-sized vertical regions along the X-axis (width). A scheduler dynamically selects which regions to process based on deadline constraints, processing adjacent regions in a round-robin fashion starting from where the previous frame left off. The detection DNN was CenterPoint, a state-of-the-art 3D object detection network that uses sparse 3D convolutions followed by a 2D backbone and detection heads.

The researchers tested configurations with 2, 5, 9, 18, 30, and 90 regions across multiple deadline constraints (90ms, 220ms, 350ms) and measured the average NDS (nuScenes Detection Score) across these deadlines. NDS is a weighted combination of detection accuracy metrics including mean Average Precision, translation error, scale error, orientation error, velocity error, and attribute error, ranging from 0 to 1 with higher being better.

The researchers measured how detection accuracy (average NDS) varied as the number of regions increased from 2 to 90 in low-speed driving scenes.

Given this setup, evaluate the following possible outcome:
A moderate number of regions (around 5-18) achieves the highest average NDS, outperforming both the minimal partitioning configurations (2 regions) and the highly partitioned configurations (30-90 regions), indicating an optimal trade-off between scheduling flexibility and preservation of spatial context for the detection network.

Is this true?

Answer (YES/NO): NO